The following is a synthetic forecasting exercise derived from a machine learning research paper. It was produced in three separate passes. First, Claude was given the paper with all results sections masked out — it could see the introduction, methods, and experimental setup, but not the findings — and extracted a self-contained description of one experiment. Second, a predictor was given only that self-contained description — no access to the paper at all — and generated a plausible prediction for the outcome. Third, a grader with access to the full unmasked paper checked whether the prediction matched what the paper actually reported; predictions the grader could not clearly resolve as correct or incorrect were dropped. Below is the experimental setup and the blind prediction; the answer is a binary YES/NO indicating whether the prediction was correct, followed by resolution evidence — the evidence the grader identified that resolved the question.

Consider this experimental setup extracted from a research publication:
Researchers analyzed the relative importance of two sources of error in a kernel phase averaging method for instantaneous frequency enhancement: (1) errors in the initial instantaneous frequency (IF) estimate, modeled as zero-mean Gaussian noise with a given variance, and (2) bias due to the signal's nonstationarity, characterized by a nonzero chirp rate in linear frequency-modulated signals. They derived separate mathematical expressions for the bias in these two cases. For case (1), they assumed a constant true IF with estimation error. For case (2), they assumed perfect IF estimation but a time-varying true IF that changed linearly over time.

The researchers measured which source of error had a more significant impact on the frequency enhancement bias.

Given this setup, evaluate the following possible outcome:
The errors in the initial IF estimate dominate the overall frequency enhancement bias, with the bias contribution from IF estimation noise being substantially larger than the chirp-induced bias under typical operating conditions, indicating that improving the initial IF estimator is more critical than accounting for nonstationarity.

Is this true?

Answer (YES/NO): NO